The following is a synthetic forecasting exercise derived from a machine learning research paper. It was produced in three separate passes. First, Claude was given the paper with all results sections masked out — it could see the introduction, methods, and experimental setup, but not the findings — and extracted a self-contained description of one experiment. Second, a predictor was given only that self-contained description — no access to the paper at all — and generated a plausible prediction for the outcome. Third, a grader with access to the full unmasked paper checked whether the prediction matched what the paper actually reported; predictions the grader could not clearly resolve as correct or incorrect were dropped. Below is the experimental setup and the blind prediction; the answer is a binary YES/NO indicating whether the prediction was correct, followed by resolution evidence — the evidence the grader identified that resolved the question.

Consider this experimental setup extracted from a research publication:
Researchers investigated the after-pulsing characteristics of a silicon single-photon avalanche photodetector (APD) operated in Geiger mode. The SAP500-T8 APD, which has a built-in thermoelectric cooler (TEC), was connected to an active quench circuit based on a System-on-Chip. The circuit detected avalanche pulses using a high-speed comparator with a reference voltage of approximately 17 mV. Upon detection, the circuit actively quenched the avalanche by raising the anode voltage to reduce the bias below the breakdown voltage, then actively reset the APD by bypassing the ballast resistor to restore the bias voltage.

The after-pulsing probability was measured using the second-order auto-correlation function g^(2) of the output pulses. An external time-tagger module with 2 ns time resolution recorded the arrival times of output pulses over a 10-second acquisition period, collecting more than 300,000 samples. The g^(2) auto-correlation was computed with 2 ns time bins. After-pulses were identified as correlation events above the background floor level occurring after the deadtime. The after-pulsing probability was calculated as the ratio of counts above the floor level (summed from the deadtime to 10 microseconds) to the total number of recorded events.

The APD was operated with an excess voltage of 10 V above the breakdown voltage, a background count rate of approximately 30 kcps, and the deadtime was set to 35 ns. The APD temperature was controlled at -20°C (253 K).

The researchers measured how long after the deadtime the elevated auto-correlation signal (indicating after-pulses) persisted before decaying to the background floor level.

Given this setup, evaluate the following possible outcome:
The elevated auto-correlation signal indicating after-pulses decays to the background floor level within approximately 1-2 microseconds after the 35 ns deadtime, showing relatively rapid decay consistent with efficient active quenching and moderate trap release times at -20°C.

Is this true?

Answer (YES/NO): NO